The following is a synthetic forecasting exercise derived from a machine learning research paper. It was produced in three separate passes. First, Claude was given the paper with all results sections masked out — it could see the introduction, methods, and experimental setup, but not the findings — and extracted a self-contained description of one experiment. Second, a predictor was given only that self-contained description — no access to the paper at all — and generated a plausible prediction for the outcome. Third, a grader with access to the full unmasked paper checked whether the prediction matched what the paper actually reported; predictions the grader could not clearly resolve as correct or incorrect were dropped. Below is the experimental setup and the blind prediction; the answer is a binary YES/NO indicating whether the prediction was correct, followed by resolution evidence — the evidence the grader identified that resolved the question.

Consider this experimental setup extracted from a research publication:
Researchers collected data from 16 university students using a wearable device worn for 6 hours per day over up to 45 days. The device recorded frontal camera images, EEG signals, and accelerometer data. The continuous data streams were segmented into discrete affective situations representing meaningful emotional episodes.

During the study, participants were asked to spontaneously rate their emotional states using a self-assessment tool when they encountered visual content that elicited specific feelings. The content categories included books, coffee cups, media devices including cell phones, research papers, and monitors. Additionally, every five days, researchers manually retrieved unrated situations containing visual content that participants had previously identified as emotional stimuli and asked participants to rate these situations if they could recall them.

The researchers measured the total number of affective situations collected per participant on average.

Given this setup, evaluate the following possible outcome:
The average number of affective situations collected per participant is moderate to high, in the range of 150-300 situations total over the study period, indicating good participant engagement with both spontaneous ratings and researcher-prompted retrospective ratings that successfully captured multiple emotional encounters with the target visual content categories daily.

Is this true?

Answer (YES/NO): YES